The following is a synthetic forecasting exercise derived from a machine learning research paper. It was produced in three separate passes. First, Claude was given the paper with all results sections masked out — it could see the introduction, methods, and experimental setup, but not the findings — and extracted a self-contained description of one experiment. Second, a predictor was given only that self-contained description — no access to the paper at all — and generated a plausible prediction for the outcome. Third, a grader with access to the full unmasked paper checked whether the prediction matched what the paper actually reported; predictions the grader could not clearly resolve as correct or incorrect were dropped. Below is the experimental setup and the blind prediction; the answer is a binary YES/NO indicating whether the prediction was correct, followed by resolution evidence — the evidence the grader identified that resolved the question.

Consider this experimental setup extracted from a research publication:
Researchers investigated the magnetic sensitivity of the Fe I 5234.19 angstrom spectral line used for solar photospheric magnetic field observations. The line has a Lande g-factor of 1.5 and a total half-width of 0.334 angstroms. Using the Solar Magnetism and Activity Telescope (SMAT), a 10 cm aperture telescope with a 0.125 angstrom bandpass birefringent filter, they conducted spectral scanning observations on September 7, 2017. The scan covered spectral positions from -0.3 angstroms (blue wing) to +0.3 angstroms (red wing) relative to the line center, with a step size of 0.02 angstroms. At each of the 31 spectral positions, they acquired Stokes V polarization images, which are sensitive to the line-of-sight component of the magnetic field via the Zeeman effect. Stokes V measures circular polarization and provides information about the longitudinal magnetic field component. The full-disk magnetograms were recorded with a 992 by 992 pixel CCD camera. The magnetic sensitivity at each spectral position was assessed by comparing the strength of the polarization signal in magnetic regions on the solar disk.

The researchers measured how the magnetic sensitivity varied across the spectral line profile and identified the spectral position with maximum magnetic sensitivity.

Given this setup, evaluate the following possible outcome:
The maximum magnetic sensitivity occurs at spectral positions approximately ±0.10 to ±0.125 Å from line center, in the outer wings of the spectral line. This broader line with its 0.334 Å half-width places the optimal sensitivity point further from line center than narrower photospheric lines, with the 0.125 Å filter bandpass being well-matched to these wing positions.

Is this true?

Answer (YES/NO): NO